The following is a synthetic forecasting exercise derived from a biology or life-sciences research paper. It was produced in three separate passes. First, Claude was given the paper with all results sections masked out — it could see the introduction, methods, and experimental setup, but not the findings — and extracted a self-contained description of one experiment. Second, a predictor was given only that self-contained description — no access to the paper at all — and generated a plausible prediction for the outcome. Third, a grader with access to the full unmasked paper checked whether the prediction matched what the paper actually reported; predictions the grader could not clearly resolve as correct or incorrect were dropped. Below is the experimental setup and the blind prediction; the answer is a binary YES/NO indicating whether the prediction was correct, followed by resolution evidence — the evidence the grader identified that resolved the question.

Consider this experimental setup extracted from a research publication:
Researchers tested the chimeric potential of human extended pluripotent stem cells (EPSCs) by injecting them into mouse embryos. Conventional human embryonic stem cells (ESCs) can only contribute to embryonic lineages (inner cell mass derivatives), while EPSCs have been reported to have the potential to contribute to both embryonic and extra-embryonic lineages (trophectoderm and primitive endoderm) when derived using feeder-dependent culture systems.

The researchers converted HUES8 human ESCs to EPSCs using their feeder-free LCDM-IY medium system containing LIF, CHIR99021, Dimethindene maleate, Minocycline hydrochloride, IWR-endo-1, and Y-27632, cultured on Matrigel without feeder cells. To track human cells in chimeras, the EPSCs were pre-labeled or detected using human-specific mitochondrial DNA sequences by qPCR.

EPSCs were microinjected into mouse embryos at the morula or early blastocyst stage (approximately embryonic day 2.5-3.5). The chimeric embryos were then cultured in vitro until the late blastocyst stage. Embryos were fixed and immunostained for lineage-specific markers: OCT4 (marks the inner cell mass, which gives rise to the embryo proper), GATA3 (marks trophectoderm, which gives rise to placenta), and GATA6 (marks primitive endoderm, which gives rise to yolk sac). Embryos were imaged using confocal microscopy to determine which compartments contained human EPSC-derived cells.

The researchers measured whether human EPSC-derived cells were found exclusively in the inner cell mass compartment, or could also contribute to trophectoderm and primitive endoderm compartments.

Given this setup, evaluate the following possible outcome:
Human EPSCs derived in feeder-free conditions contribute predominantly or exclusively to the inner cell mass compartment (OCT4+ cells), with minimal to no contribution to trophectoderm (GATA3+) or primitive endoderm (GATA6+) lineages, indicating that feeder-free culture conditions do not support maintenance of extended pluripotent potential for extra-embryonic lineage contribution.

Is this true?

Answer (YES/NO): NO